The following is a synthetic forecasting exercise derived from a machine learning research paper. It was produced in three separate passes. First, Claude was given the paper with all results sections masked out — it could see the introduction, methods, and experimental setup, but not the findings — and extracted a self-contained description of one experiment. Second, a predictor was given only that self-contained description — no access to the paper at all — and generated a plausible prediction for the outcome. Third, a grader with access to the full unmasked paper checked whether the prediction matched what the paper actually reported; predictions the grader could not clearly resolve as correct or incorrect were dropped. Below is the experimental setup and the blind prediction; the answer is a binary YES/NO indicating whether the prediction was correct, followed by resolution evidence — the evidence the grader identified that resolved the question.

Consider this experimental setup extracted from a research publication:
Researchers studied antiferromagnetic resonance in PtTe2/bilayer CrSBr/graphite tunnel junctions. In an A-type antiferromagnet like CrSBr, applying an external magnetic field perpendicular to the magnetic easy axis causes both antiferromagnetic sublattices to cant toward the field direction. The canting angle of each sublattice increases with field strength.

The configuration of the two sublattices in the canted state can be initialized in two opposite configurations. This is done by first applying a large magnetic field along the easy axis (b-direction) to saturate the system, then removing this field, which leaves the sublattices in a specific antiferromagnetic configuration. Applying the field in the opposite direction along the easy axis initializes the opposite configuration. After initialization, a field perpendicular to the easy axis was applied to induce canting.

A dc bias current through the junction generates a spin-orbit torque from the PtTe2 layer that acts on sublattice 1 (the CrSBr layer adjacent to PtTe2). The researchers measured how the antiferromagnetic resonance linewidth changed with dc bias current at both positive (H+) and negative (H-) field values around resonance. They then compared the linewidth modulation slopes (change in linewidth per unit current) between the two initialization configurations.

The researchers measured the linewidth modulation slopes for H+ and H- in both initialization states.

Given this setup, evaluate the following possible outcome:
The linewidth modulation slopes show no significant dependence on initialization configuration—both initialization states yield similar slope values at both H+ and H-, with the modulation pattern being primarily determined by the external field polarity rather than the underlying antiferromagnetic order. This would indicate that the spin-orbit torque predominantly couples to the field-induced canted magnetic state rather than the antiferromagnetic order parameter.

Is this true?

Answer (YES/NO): NO